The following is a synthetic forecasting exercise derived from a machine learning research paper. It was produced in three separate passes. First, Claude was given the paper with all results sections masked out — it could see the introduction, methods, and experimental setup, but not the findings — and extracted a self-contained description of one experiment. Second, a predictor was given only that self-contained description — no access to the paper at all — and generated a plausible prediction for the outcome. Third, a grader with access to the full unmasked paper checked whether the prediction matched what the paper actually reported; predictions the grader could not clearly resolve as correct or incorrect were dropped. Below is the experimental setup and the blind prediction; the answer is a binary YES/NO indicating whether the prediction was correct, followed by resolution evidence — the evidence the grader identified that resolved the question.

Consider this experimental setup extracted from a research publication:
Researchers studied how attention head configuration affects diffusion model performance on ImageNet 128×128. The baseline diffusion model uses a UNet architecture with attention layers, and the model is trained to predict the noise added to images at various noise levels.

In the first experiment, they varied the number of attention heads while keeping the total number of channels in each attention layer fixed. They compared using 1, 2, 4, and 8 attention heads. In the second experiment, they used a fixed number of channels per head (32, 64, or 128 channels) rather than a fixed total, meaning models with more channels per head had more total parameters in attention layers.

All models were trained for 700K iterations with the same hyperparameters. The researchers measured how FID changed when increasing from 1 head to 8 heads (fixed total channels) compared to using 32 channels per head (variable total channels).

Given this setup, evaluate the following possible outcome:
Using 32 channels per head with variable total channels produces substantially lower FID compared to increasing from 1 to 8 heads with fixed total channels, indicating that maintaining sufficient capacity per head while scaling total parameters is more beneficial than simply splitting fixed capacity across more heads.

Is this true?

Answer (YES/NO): NO